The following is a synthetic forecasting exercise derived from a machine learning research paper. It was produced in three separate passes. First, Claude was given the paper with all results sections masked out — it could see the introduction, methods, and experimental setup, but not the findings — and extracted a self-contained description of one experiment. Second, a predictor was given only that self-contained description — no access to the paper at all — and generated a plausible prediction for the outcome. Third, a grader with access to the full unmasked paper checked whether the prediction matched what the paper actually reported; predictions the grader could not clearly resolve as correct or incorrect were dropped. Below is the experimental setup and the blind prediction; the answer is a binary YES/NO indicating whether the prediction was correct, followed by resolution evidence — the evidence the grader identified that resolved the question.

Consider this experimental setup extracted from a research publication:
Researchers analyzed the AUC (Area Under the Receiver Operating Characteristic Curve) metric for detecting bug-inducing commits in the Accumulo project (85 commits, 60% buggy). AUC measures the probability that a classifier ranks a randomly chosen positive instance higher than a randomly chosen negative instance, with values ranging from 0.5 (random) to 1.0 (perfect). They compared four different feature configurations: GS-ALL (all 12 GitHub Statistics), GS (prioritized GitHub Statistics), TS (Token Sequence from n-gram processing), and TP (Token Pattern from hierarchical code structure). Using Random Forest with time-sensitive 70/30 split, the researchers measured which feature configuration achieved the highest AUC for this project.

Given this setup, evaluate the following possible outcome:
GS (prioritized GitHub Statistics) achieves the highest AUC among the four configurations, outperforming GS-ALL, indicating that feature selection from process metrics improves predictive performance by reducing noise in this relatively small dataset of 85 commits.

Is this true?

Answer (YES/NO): NO